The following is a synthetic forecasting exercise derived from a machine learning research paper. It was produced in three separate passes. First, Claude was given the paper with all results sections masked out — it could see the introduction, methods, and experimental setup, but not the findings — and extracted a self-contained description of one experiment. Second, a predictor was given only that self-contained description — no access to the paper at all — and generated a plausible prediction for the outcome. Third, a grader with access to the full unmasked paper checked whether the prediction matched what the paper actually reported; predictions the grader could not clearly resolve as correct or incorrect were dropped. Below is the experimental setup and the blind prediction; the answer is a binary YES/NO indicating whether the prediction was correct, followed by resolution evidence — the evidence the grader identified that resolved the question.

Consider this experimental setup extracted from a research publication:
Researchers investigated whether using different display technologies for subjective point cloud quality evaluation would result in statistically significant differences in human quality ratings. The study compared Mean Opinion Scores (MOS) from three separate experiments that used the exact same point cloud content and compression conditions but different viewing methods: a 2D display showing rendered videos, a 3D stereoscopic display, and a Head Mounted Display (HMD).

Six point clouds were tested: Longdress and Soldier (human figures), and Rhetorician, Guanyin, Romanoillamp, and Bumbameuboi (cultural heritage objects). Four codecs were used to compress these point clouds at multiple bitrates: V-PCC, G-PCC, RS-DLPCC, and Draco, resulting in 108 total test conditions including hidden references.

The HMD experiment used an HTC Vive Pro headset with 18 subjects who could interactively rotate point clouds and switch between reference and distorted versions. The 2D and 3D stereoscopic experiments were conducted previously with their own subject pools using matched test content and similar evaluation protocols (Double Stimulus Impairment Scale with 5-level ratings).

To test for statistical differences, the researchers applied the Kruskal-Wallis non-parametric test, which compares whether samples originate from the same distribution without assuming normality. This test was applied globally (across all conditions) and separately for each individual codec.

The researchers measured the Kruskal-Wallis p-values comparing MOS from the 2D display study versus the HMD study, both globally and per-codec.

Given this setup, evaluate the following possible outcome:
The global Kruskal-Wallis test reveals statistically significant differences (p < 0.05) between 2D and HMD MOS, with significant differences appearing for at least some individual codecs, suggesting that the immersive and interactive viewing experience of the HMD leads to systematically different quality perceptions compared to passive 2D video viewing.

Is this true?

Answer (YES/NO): NO